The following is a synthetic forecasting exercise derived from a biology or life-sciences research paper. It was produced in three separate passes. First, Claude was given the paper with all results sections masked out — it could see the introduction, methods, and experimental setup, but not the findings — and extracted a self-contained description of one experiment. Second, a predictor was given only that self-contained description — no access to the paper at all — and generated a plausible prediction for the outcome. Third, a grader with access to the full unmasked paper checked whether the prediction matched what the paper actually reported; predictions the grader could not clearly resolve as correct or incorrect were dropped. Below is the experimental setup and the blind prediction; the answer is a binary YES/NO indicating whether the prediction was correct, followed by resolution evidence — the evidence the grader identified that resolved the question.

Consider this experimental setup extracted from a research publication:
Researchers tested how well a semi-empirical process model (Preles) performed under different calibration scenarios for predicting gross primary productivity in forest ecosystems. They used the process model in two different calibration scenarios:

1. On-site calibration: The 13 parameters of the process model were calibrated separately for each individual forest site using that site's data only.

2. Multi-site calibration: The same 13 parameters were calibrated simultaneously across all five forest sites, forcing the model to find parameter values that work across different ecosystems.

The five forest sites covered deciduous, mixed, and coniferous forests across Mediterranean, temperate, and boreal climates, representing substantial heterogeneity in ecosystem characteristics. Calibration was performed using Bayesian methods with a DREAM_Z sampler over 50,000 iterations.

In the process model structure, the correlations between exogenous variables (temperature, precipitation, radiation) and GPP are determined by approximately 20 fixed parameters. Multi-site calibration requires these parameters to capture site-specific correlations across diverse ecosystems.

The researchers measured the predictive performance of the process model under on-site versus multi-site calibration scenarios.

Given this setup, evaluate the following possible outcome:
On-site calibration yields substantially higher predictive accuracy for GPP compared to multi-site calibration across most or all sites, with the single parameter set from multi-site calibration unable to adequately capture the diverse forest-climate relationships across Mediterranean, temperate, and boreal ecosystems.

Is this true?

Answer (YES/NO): YES